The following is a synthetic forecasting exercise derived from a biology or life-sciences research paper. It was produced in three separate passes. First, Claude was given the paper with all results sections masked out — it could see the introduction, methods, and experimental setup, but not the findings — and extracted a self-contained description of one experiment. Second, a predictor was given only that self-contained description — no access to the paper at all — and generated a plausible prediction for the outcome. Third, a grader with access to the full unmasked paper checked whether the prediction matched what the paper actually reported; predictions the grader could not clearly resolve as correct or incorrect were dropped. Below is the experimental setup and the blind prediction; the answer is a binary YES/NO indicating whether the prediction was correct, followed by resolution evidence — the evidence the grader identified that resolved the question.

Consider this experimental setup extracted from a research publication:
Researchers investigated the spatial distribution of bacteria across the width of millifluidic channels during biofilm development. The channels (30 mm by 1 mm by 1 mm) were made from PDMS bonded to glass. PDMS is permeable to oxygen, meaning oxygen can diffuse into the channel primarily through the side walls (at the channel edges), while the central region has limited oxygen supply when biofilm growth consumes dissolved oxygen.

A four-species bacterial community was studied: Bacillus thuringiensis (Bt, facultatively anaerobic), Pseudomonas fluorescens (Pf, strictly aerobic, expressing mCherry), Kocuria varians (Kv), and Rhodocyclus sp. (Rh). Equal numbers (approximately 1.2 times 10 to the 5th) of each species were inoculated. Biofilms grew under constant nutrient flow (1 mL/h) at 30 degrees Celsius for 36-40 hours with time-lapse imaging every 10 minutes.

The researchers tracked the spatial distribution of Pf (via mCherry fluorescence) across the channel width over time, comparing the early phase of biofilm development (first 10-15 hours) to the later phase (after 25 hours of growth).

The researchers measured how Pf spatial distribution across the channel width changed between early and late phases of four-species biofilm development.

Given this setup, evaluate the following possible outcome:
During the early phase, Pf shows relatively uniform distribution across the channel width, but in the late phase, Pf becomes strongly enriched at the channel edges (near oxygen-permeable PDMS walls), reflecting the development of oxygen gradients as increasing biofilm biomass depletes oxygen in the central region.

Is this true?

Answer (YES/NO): YES